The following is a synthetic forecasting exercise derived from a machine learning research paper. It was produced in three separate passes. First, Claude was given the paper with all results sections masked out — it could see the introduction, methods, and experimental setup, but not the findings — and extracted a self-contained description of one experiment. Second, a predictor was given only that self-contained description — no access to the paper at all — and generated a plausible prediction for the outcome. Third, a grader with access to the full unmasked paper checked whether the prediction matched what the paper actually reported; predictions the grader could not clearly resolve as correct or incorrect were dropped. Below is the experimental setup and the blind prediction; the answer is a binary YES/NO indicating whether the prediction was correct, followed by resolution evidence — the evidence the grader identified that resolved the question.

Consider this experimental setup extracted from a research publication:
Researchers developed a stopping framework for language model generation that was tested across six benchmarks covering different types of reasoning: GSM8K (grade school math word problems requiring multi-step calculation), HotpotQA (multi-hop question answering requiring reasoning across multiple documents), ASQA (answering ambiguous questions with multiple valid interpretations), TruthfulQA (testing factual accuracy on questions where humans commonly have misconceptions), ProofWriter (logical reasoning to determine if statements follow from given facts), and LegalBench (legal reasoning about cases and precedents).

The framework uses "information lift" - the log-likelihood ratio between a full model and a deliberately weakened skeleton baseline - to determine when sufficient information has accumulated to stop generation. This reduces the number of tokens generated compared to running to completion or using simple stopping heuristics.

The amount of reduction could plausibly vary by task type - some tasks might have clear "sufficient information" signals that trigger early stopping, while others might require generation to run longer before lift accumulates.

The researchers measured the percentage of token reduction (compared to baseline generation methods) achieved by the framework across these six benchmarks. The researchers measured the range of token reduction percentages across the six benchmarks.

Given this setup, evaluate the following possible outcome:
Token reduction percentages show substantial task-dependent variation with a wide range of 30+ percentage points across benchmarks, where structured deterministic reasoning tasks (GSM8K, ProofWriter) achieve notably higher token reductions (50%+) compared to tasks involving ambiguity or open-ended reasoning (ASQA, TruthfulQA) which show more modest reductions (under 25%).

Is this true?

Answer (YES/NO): NO